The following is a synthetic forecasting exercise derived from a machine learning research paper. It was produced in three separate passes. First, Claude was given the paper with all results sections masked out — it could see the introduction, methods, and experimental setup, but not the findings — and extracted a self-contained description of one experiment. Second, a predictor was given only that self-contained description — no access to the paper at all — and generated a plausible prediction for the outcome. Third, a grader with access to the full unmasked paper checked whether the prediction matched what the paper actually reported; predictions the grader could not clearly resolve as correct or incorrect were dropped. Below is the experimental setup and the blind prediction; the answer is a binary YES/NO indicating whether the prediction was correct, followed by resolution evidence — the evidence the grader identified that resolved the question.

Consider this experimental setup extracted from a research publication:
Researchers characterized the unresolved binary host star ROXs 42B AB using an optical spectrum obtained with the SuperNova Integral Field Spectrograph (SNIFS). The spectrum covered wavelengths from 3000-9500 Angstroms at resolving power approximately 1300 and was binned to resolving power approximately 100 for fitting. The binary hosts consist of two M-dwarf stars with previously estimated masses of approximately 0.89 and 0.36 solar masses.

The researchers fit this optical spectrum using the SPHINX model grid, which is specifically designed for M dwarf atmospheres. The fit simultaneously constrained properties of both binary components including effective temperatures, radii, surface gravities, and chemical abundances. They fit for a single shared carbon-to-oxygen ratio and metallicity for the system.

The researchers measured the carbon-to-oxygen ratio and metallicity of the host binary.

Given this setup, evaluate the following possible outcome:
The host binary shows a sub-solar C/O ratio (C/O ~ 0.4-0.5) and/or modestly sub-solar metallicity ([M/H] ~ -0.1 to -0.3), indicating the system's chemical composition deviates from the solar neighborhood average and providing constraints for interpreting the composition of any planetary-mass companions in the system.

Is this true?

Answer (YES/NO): YES